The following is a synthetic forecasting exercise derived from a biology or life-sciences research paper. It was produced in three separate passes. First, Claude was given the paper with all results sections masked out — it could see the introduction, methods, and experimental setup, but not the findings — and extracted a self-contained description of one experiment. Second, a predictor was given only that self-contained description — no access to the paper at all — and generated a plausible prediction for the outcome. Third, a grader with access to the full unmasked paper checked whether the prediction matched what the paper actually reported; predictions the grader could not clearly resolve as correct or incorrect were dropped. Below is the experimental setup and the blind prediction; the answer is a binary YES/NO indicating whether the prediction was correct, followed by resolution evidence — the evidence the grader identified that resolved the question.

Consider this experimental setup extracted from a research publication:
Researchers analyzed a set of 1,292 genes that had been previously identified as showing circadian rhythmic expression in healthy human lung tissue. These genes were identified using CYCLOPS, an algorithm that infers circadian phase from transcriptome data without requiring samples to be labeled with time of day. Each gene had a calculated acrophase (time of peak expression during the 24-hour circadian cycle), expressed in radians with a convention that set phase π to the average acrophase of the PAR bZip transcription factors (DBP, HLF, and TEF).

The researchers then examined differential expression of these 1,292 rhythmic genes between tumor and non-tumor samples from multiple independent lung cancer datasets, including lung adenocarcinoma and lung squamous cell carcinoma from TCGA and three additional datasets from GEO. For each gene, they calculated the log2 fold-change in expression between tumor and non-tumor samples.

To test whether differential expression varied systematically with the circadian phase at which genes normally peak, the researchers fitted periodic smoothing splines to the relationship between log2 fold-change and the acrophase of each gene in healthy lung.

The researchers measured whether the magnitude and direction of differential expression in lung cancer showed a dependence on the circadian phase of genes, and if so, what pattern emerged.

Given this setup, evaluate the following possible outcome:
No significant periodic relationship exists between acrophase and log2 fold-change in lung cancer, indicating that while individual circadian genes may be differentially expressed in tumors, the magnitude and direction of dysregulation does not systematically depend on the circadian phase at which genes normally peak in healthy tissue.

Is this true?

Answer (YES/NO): NO